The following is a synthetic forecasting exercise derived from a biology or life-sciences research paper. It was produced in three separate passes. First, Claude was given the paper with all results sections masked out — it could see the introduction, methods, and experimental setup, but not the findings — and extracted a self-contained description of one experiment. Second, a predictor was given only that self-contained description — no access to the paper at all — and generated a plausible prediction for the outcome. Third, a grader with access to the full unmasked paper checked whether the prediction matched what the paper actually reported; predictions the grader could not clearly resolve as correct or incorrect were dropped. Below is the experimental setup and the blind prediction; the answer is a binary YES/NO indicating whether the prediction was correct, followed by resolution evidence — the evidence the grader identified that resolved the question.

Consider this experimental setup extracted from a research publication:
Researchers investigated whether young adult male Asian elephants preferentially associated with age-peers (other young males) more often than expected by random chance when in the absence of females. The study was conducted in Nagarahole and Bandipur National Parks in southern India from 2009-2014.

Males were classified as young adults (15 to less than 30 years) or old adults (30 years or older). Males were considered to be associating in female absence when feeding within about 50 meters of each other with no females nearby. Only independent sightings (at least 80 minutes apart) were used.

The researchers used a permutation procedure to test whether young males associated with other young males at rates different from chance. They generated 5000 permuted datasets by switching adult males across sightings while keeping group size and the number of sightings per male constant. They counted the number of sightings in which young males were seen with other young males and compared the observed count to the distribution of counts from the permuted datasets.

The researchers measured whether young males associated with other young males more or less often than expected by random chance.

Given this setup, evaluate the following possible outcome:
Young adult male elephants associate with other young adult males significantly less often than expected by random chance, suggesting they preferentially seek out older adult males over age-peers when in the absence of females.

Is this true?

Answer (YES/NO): NO